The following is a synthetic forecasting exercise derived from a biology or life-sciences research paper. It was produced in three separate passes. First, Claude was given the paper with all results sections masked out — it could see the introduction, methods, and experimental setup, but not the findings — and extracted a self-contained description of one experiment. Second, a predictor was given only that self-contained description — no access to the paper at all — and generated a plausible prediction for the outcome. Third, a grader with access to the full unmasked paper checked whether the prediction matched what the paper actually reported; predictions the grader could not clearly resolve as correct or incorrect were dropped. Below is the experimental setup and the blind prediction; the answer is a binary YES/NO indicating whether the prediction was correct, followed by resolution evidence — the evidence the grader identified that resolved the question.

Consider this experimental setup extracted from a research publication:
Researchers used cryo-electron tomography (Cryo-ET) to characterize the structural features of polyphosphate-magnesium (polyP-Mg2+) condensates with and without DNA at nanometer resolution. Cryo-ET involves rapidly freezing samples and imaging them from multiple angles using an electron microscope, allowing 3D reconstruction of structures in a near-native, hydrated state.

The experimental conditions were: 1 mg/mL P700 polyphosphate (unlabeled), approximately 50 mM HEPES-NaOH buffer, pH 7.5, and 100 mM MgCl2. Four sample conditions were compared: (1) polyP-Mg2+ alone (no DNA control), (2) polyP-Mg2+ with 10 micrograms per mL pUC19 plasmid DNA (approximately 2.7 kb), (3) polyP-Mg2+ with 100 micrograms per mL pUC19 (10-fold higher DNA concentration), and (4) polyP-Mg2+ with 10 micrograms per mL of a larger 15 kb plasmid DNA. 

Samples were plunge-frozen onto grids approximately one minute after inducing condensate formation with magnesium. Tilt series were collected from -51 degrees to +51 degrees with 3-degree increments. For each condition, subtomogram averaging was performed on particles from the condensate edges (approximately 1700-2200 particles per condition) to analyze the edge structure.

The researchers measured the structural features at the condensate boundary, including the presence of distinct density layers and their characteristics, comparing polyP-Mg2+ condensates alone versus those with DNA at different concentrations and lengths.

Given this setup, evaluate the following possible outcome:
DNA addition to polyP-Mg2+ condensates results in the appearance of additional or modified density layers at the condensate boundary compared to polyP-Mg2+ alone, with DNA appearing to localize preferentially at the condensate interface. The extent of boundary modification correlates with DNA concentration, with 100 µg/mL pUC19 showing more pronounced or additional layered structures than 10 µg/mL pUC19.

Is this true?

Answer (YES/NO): YES